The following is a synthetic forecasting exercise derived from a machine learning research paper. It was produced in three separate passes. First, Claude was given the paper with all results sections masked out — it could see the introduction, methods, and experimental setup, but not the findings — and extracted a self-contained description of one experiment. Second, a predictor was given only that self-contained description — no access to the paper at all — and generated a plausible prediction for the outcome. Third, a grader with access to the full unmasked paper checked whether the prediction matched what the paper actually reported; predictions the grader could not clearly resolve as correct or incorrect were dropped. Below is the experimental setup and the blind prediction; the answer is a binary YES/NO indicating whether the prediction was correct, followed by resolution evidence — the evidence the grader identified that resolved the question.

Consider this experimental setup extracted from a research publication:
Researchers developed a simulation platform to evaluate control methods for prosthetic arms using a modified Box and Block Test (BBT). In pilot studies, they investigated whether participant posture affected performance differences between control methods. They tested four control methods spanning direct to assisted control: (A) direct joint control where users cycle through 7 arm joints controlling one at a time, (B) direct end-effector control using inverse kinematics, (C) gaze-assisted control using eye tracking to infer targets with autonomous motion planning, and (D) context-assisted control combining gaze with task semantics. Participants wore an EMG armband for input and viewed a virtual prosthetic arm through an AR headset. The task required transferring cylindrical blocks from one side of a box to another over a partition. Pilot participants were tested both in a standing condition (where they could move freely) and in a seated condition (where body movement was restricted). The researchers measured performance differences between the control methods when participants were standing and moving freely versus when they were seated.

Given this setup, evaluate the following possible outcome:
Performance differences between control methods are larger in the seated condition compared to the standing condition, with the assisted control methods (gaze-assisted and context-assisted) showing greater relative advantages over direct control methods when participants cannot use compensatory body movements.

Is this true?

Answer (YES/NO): YES